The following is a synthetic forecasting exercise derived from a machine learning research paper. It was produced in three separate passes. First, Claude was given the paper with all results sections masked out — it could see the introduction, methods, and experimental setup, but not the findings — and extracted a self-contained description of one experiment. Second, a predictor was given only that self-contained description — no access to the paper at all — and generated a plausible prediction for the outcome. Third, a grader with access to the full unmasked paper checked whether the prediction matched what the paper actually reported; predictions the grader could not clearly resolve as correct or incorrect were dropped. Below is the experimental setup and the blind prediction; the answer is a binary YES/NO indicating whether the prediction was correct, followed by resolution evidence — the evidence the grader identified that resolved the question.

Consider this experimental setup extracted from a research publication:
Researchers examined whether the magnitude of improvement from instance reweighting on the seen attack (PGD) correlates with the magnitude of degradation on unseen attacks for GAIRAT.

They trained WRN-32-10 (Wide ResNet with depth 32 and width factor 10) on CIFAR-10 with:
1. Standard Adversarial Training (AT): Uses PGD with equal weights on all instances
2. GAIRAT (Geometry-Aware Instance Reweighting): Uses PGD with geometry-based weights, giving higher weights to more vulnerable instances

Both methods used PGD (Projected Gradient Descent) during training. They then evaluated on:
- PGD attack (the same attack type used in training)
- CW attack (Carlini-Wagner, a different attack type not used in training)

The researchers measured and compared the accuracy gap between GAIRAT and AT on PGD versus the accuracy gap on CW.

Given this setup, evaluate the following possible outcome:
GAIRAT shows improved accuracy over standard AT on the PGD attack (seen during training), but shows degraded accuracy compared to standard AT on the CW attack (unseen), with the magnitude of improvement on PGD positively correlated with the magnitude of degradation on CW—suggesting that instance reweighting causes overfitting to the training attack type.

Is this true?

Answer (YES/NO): YES